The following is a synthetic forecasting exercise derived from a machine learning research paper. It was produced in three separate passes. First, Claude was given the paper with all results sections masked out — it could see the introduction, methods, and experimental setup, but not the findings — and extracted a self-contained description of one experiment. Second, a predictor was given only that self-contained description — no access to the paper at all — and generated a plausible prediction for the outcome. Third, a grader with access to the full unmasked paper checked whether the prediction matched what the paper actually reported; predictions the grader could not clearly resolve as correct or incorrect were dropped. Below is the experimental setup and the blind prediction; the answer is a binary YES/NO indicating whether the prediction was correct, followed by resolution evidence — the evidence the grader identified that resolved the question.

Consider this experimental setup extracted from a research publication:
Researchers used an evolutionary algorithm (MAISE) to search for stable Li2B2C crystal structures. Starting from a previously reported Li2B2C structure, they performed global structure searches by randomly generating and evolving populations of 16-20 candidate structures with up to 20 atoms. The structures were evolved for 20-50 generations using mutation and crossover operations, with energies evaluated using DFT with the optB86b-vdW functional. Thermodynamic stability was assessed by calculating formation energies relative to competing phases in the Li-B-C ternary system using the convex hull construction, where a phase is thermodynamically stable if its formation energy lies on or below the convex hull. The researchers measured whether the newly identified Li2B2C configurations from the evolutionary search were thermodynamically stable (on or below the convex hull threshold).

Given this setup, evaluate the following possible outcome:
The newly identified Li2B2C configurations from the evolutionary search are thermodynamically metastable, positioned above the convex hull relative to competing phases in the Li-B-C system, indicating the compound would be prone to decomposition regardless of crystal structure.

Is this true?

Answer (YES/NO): YES